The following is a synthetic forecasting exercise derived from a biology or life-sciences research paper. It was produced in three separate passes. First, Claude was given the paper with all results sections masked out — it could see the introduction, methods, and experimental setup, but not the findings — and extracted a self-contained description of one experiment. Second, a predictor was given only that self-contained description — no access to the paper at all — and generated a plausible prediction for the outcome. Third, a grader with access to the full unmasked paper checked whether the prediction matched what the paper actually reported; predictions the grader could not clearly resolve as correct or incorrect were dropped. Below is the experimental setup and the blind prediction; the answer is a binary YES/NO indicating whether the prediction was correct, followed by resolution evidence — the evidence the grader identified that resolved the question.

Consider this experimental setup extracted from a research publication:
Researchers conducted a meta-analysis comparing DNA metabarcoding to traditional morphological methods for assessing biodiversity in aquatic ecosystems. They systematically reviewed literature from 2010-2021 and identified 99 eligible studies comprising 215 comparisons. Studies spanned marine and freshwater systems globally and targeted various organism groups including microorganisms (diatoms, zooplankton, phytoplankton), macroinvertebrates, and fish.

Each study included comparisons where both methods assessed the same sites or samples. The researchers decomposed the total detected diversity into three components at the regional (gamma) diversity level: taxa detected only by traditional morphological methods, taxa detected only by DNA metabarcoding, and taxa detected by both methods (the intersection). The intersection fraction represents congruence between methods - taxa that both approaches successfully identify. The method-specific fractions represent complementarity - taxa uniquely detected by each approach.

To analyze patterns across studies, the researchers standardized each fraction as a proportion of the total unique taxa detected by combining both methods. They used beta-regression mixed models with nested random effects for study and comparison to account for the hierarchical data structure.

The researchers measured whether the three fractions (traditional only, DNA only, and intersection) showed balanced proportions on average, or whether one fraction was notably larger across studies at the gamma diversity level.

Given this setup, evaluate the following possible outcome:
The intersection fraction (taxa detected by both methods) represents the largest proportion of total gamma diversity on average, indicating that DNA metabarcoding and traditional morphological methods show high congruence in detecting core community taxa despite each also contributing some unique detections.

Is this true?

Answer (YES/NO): NO